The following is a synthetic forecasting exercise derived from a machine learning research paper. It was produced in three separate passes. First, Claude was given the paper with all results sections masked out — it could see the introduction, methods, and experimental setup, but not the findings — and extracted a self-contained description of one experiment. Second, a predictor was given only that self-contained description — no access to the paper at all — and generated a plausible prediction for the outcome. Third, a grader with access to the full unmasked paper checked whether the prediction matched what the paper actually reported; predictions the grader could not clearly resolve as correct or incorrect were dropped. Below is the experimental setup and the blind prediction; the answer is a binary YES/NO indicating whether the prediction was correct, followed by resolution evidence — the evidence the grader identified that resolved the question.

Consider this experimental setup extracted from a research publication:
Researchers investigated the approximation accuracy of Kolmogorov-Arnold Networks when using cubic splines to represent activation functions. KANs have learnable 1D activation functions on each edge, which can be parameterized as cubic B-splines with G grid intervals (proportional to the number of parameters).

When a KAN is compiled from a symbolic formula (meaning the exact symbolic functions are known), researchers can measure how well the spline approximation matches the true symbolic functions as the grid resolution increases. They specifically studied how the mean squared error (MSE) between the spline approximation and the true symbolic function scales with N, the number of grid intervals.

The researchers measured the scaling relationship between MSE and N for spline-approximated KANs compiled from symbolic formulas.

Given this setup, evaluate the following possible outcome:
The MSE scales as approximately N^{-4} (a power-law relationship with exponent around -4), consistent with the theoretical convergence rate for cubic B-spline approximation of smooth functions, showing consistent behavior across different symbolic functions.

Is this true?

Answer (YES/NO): NO